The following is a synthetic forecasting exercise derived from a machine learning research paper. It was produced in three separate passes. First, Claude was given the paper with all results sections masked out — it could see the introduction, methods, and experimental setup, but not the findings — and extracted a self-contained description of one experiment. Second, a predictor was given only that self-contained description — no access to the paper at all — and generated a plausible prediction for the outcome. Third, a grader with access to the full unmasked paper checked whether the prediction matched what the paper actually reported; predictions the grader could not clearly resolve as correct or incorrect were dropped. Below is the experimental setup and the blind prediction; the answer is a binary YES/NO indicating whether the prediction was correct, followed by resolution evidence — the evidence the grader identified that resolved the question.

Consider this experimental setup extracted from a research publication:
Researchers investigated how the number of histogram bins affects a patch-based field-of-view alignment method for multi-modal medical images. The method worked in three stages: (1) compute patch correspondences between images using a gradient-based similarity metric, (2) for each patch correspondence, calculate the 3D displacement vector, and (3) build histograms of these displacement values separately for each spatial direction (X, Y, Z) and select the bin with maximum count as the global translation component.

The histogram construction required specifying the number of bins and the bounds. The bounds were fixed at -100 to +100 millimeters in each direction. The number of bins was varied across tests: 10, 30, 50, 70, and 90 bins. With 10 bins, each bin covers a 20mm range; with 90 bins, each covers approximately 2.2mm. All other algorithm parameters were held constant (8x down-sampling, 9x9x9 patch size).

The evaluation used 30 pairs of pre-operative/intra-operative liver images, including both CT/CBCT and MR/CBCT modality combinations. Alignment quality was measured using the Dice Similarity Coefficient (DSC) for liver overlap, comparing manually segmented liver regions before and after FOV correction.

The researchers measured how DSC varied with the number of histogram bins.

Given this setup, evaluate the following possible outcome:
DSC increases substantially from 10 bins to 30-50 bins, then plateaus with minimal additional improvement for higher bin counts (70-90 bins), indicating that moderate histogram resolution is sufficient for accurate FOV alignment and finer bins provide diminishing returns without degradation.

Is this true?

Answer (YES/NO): NO